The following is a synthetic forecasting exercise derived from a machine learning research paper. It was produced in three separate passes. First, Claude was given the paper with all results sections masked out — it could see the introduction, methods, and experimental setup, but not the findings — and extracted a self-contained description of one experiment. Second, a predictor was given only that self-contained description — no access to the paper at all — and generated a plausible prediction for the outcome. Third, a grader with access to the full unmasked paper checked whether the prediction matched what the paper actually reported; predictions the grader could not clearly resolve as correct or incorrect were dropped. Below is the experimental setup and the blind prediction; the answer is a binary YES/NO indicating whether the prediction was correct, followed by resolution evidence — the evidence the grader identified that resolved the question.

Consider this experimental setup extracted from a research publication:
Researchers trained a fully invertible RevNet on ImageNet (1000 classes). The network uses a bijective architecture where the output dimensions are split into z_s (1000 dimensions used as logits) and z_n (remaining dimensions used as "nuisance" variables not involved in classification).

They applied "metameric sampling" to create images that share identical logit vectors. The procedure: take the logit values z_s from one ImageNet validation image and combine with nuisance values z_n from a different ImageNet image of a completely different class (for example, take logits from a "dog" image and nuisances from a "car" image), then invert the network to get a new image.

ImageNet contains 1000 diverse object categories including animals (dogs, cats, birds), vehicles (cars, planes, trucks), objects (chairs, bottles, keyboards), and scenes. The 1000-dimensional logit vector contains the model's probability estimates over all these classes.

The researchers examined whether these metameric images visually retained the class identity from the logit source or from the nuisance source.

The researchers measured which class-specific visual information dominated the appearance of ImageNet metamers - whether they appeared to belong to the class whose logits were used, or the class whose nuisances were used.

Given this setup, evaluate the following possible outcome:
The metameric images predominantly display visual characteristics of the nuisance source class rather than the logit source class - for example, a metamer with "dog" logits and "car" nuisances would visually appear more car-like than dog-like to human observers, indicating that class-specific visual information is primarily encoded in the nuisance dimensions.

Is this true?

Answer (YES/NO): YES